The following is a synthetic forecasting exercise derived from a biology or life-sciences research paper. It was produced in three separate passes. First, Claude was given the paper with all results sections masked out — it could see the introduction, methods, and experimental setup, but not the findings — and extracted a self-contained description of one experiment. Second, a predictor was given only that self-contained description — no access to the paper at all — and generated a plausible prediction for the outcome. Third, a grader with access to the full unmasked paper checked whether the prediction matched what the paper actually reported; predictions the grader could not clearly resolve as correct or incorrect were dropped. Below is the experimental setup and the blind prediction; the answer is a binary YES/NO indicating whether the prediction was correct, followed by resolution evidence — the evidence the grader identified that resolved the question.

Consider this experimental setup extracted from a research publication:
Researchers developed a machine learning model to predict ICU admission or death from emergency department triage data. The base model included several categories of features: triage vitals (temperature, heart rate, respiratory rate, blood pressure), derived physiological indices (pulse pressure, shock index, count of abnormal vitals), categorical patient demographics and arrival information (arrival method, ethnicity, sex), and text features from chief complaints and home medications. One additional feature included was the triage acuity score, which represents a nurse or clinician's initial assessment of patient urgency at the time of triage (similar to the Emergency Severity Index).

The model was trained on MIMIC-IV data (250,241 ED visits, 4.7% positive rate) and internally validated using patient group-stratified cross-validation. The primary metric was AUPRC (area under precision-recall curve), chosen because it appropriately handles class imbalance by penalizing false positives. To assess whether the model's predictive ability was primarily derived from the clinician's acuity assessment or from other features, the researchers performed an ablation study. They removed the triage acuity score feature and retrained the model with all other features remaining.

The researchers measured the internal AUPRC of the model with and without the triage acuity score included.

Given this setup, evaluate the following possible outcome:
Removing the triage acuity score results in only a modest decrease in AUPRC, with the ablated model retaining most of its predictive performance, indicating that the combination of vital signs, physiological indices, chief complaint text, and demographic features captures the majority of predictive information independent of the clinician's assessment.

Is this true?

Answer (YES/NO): YES